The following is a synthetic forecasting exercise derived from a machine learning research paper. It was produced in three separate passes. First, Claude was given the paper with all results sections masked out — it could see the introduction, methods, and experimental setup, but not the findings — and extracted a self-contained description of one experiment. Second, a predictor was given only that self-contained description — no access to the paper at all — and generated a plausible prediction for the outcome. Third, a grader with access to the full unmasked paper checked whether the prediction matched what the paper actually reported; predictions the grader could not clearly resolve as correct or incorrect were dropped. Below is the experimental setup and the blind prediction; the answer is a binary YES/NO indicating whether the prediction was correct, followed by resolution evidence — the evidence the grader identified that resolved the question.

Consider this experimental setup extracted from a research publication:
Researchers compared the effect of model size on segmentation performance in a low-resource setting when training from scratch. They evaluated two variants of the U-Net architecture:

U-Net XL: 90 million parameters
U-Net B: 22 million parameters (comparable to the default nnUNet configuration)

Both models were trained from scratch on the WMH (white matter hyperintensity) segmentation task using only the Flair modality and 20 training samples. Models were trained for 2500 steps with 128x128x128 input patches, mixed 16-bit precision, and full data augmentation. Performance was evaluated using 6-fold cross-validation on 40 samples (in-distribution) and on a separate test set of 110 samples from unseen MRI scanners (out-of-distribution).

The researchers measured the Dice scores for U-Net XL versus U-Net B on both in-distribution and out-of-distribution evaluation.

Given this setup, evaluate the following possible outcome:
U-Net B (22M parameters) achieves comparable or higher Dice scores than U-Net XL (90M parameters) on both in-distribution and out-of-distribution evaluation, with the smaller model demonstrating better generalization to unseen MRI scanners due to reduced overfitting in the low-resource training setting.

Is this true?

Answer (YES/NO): NO